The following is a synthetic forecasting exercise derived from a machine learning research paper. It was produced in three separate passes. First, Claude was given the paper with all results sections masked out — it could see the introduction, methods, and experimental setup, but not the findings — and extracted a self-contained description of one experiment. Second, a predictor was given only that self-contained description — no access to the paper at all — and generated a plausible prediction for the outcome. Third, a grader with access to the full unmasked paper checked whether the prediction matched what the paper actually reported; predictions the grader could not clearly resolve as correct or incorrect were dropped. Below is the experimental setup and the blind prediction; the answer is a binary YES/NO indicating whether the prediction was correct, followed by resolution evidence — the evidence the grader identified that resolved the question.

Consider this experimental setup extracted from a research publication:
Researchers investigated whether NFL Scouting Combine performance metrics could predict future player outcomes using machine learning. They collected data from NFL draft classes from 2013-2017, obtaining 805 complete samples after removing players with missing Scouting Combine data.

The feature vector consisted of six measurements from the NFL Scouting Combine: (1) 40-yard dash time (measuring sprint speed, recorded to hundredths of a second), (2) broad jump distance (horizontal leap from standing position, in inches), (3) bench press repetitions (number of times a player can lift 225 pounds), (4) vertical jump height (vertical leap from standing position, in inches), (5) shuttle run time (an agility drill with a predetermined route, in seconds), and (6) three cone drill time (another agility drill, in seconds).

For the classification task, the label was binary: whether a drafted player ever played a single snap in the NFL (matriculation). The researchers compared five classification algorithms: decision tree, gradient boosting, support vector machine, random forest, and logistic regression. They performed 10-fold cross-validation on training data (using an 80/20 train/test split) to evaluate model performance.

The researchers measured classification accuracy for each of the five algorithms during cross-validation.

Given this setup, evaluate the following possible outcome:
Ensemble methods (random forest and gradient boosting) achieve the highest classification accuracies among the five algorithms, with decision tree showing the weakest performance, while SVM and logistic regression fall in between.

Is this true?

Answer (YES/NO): YES